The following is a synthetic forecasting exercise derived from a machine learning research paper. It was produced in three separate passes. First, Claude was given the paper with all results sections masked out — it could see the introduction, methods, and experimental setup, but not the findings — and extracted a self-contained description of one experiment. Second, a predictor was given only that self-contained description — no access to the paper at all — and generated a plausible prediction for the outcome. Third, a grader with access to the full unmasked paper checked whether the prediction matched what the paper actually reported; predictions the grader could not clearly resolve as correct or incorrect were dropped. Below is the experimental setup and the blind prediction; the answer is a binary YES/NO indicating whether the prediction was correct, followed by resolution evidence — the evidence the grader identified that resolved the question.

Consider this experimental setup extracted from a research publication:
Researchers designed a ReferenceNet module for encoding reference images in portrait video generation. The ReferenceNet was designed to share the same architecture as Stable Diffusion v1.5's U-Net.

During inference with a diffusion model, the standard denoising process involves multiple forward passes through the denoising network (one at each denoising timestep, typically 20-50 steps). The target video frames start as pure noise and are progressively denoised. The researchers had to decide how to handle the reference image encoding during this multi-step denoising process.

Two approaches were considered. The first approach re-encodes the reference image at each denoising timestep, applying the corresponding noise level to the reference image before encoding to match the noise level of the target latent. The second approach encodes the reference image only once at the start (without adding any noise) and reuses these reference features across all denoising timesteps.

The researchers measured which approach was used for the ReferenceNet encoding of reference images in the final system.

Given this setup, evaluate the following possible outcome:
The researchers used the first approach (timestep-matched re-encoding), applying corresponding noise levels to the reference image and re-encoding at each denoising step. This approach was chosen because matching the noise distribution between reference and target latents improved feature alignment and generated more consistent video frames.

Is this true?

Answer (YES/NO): NO